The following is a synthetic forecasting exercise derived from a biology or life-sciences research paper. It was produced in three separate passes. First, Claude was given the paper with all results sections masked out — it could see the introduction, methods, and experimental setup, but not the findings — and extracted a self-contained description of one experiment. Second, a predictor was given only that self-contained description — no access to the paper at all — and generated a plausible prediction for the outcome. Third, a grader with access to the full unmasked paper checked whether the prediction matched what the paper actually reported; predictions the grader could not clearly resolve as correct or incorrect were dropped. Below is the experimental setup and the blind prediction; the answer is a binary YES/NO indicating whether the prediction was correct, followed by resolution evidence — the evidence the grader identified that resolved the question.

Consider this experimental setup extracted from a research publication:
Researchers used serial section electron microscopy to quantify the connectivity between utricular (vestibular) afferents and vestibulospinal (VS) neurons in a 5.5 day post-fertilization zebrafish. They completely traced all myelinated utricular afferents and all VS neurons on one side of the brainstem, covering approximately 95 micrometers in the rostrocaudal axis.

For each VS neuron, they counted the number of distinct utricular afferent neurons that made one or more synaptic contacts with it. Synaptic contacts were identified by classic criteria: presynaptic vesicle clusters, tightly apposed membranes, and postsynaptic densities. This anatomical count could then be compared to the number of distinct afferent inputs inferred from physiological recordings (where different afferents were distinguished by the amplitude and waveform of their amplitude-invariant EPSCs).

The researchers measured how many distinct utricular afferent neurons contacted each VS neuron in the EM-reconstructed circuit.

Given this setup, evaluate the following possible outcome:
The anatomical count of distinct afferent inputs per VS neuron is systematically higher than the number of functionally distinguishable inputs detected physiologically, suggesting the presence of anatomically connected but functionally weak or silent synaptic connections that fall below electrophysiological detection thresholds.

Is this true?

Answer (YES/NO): YES